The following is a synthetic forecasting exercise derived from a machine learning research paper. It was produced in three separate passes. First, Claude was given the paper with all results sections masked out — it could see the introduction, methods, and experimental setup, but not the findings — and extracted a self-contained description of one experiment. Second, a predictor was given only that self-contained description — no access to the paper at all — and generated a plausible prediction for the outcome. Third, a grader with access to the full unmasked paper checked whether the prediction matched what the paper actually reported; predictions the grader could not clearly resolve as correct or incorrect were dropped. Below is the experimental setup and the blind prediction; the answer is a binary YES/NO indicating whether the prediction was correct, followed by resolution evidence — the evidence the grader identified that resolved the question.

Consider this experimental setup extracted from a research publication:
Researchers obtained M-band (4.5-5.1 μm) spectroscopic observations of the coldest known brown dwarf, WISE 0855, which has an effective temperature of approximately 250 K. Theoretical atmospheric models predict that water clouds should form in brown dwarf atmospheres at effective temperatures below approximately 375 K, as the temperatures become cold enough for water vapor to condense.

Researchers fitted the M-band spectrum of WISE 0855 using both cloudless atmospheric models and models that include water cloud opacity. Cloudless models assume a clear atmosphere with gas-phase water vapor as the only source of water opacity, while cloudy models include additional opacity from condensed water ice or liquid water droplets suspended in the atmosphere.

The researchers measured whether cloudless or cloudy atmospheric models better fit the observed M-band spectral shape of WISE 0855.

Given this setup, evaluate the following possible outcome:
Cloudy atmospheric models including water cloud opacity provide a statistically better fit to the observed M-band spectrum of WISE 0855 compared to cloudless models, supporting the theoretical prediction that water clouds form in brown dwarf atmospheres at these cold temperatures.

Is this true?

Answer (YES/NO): YES